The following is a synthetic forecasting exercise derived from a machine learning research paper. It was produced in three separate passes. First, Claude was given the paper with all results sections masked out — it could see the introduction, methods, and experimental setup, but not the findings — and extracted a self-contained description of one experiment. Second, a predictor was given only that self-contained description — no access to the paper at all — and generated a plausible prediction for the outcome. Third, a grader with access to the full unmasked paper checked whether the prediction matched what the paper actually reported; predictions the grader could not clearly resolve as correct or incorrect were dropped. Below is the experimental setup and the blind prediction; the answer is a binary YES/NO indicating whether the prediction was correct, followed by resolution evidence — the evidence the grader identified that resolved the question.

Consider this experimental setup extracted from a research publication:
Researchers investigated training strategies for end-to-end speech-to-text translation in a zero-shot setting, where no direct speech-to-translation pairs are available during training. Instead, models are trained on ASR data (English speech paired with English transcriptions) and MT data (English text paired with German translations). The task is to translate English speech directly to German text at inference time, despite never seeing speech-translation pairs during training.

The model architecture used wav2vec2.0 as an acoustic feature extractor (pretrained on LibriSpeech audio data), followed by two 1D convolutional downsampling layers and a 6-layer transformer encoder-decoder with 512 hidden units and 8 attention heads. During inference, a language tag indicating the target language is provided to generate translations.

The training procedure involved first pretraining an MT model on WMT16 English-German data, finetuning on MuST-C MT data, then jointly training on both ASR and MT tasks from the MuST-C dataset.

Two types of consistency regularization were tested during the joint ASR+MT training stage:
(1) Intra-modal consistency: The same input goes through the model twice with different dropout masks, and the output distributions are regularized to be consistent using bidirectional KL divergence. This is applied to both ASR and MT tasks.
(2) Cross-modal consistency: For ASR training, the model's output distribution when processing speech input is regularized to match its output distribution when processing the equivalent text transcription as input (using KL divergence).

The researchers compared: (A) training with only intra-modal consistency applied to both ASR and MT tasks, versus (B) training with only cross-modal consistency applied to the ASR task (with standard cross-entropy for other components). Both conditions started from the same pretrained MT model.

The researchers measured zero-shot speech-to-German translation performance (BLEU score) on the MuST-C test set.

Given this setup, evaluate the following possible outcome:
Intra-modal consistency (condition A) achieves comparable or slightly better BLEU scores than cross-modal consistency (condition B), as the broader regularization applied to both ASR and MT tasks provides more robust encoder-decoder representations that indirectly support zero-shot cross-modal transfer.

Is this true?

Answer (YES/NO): NO